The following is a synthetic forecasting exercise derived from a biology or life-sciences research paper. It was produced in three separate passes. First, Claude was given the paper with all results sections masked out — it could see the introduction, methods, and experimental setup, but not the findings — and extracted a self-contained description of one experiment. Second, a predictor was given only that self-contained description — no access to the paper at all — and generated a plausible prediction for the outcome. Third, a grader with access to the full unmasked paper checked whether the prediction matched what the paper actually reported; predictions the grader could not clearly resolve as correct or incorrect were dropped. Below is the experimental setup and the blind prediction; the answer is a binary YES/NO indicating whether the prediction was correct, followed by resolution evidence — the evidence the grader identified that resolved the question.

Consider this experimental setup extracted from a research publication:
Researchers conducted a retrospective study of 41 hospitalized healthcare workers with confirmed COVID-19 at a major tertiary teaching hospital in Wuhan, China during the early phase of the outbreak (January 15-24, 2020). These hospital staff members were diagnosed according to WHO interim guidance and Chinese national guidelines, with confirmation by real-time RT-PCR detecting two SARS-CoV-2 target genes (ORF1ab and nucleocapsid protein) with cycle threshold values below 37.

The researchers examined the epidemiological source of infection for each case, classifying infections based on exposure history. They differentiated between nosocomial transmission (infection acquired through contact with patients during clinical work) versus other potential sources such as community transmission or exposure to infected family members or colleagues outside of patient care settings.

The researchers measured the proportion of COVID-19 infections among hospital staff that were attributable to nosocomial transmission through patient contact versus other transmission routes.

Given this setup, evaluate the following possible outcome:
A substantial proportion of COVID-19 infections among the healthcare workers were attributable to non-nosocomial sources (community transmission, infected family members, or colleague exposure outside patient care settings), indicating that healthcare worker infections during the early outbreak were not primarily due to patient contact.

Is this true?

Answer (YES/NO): NO